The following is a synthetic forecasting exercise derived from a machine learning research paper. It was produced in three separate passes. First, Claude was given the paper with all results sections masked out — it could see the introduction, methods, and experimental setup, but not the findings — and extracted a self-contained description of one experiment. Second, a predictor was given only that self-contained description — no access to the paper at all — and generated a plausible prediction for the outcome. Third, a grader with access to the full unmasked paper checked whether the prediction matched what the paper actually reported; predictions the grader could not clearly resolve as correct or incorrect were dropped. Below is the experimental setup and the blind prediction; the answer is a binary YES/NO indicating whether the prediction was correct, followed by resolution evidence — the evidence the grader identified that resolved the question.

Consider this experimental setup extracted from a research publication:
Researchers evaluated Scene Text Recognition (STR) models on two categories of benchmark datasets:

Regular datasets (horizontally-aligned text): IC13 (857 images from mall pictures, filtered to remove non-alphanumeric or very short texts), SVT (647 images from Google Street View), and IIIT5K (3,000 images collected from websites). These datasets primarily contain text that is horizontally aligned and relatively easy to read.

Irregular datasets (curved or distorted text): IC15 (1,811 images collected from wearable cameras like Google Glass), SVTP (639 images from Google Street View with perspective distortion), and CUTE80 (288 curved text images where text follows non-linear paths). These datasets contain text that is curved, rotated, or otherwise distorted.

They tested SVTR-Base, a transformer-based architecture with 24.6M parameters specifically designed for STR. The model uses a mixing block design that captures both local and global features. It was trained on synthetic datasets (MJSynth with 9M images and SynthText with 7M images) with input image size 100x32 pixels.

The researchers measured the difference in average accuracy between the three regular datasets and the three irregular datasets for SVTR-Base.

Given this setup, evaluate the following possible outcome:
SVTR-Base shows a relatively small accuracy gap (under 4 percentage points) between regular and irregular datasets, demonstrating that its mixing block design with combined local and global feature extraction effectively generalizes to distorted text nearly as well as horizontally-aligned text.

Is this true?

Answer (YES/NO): NO